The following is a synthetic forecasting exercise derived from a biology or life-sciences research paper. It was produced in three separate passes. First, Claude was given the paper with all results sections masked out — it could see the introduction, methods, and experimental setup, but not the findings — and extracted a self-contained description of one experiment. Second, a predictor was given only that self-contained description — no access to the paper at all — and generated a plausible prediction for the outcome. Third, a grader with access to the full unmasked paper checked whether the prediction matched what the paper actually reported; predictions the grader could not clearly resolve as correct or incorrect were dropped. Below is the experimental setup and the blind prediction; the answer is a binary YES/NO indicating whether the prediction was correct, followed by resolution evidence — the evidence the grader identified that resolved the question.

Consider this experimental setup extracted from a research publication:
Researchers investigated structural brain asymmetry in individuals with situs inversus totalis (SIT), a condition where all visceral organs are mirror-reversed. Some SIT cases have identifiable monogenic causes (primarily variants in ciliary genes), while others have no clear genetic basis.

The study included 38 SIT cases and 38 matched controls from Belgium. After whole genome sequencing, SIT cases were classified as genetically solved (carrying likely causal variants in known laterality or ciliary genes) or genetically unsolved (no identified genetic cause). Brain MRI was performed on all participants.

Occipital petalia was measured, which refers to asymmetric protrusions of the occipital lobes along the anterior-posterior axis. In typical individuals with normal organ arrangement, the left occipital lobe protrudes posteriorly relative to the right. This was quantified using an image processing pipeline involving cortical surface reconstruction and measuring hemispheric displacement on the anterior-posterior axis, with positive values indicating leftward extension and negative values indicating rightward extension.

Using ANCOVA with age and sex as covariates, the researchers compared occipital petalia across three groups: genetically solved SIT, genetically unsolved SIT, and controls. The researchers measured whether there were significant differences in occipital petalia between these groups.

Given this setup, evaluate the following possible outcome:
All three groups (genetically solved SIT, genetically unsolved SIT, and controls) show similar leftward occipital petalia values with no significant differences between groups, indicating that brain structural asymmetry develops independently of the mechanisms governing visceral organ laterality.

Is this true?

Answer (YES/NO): NO